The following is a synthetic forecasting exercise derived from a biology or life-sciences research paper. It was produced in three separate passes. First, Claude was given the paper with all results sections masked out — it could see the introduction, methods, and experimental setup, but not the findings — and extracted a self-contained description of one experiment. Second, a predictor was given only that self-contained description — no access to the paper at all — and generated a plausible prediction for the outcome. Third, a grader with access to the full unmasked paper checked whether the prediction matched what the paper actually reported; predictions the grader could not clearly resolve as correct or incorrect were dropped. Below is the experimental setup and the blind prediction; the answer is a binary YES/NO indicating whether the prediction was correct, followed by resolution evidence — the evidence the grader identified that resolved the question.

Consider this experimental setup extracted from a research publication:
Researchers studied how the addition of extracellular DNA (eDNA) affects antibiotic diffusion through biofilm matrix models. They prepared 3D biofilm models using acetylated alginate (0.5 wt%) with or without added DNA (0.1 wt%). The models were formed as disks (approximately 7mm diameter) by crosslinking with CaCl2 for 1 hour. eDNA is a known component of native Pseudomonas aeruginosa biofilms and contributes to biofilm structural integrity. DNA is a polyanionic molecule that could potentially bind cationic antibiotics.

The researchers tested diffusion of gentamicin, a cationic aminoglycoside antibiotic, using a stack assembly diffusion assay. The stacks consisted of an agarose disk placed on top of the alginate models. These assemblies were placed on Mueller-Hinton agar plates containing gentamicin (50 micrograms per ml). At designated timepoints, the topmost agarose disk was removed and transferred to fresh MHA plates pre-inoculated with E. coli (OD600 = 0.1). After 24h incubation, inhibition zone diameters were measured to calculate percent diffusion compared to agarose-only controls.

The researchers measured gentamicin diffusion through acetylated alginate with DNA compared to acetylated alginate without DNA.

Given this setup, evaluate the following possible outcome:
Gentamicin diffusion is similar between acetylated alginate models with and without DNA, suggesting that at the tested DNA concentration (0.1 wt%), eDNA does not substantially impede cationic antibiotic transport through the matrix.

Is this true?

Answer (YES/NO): NO